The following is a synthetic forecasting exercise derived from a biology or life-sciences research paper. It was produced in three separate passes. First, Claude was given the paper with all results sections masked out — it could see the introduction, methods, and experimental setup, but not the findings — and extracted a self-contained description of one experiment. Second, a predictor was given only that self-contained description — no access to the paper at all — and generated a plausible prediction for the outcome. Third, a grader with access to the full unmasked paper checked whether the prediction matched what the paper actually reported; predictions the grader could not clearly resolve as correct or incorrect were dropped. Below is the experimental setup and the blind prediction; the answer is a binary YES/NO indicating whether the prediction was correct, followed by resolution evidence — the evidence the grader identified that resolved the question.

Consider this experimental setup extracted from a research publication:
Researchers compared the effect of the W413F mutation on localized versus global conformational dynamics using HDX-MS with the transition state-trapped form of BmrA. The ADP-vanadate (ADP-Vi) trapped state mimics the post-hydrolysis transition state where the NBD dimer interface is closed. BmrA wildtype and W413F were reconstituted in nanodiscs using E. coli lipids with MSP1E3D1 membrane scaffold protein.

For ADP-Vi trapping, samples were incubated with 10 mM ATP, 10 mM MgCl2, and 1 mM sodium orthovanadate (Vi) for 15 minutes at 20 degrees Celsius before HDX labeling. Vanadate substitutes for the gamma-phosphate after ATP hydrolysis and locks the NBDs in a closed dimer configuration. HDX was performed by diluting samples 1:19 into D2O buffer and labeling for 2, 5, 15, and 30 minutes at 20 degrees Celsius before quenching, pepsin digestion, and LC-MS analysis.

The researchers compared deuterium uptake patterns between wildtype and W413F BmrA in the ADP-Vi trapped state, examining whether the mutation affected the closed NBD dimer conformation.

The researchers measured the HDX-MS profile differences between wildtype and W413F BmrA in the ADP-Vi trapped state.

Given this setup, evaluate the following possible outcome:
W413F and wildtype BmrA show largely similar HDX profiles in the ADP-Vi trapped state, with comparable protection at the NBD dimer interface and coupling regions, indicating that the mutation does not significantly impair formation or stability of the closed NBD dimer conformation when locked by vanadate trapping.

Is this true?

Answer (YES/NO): NO